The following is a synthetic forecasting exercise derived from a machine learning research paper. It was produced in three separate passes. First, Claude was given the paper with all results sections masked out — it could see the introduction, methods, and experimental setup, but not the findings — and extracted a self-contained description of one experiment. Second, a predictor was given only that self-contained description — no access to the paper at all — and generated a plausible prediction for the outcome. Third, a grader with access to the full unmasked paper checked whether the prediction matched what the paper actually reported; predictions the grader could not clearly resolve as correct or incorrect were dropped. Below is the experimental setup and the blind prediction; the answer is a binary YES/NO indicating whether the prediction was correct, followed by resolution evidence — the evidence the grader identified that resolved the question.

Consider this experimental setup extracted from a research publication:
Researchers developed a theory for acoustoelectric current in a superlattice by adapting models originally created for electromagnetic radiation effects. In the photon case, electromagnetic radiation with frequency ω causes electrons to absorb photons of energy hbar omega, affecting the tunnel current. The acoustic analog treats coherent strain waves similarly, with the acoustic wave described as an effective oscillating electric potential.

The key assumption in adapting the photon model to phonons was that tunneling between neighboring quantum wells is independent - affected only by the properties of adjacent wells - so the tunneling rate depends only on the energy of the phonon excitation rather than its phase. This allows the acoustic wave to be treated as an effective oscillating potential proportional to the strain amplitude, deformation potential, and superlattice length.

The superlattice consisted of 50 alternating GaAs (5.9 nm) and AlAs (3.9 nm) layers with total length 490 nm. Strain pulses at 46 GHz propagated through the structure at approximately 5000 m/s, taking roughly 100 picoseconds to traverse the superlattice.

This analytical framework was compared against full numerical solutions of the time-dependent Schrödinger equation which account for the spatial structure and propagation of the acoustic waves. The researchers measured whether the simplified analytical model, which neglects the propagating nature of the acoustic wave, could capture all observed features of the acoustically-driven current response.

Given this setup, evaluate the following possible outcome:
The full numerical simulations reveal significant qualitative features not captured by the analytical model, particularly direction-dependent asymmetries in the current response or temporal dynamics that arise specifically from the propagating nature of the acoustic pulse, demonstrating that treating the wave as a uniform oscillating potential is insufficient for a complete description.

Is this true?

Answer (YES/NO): YES